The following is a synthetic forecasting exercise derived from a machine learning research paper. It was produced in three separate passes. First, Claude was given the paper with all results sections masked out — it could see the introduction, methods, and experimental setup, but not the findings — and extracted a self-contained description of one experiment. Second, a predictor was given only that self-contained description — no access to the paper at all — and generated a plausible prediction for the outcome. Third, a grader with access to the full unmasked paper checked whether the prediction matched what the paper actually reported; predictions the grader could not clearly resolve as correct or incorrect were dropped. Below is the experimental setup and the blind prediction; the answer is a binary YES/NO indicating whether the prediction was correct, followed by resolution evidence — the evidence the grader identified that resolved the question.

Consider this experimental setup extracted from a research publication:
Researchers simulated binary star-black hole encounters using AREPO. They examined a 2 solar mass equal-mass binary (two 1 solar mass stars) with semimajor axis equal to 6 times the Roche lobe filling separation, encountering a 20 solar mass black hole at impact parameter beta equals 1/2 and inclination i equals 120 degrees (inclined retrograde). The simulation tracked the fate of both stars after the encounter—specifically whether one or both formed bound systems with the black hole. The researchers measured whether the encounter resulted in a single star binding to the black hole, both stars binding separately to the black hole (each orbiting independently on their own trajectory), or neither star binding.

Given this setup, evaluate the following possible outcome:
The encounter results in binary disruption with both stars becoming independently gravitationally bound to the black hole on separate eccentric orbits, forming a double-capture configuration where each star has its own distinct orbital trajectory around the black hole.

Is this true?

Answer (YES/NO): YES